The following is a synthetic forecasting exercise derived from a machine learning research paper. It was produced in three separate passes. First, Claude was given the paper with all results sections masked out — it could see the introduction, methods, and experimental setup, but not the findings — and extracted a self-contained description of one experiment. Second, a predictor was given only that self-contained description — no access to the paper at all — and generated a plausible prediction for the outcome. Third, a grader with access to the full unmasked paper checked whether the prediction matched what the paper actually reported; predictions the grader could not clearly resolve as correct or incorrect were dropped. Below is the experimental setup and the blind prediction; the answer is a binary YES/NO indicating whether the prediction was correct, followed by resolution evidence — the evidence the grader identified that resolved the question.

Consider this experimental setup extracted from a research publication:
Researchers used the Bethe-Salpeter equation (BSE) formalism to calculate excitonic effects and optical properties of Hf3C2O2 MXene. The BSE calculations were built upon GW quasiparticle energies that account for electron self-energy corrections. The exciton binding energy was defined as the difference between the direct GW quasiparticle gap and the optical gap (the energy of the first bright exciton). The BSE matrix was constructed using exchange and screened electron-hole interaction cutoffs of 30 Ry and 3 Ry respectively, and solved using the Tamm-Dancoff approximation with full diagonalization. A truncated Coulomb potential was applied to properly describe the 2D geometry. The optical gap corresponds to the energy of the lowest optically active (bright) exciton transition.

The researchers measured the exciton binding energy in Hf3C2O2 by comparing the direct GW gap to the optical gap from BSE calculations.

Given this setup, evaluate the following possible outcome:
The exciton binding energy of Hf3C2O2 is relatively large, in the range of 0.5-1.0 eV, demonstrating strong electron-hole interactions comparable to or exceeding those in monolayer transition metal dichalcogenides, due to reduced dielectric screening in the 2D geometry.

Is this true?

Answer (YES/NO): YES